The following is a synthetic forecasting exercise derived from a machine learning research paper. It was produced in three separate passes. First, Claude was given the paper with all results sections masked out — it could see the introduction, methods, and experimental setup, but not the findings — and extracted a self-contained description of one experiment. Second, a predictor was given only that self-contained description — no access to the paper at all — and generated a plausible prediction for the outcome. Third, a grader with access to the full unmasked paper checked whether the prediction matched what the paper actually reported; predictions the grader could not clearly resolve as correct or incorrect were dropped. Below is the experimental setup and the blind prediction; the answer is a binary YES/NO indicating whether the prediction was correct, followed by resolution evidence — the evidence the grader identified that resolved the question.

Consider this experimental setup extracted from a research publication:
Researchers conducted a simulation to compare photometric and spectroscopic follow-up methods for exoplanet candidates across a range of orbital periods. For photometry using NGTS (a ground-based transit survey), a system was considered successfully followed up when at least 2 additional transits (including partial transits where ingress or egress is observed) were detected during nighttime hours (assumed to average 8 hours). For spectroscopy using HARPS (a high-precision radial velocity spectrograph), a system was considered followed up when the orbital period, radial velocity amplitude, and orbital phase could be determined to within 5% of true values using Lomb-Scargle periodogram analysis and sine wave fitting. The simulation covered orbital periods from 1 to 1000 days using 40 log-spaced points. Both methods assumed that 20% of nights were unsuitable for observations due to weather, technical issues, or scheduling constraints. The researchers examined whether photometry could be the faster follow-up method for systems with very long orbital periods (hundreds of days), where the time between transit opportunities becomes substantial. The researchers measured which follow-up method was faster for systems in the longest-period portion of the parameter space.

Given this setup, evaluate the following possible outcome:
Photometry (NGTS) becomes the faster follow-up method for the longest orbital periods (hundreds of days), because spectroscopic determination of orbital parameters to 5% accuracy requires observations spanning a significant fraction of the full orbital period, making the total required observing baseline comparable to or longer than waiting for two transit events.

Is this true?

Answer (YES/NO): NO